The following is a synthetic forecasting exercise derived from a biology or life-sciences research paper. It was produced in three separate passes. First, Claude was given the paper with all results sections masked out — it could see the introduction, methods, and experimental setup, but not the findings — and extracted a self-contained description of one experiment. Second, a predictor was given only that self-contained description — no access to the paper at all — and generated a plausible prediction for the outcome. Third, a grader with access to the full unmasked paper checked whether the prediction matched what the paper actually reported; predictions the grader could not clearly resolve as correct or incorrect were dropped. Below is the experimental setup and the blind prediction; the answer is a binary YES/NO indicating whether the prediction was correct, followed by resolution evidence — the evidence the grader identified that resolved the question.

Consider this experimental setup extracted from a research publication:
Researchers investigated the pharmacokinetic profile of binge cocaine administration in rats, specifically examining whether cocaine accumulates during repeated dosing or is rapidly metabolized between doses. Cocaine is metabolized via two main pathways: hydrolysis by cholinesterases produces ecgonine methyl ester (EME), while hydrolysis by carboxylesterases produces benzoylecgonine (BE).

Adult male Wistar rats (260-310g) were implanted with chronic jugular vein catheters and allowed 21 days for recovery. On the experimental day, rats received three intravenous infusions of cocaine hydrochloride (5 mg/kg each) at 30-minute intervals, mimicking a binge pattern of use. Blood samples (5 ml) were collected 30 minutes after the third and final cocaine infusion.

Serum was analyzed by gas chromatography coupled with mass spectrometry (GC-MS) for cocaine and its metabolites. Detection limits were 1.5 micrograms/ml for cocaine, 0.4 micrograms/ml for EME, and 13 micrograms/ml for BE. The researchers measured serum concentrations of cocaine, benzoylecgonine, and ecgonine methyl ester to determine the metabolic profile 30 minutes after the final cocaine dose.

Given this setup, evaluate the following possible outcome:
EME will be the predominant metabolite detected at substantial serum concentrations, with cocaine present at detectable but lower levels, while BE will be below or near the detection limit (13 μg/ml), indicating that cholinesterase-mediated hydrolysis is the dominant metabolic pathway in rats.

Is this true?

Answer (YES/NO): NO